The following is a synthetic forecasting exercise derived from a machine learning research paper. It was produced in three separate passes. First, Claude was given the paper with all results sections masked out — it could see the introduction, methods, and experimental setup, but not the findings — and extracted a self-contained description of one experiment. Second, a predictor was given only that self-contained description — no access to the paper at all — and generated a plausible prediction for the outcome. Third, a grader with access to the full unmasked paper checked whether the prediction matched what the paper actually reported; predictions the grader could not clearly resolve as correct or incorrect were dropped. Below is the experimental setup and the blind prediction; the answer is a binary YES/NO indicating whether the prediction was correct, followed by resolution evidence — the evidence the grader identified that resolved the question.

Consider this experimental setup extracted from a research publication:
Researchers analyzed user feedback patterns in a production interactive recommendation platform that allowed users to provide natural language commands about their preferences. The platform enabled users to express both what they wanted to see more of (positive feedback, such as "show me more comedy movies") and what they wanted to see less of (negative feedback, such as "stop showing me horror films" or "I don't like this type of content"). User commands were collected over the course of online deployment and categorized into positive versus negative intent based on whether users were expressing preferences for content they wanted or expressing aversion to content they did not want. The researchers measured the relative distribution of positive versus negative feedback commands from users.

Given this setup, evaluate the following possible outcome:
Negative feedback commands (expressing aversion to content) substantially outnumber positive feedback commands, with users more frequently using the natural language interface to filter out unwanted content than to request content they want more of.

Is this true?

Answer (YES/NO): YES